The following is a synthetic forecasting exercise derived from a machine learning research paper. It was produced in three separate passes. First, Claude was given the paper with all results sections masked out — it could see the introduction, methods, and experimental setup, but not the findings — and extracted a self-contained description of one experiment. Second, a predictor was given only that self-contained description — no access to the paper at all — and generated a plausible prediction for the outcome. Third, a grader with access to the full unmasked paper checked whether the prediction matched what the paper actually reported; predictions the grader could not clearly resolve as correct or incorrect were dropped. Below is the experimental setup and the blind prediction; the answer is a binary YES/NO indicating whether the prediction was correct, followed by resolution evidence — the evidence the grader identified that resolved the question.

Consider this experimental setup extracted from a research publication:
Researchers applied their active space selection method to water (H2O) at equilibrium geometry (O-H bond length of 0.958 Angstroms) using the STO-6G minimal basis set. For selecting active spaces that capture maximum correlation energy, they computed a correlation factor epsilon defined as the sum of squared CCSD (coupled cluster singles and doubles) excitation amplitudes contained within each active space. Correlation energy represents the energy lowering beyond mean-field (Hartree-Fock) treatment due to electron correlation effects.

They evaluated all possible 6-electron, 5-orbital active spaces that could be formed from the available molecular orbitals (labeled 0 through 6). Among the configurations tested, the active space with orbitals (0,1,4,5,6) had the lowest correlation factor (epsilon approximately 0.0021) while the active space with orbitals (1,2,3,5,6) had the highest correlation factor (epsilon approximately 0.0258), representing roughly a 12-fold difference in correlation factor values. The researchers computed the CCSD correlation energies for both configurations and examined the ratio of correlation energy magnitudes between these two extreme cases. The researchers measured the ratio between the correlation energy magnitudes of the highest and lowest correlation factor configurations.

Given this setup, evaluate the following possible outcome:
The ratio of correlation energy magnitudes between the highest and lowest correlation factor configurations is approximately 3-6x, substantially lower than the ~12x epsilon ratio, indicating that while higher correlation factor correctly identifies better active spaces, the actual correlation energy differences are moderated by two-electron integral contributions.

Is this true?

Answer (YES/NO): NO